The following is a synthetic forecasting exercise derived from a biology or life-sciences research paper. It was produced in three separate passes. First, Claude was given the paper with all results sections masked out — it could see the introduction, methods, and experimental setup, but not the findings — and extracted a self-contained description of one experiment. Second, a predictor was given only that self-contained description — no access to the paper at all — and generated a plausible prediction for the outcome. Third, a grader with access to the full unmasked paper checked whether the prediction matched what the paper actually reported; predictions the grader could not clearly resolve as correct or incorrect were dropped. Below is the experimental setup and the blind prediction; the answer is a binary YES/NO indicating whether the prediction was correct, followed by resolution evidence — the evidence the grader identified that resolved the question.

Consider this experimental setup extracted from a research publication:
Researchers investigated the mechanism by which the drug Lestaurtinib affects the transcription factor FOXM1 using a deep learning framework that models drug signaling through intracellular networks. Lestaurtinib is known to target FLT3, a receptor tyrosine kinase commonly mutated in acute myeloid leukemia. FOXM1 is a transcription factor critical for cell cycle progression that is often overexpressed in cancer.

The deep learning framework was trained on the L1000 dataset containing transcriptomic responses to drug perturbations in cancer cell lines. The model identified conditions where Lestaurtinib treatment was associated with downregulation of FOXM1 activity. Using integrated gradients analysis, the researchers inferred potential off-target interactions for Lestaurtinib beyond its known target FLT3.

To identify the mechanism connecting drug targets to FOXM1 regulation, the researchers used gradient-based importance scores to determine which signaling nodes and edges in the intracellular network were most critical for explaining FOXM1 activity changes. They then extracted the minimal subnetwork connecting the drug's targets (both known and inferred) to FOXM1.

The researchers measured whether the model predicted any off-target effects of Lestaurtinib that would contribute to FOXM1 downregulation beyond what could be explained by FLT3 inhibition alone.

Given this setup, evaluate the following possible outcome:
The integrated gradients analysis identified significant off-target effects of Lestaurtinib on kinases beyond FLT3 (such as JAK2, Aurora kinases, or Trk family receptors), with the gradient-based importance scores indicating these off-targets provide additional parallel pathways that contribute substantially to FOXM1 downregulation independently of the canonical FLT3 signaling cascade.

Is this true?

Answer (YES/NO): NO